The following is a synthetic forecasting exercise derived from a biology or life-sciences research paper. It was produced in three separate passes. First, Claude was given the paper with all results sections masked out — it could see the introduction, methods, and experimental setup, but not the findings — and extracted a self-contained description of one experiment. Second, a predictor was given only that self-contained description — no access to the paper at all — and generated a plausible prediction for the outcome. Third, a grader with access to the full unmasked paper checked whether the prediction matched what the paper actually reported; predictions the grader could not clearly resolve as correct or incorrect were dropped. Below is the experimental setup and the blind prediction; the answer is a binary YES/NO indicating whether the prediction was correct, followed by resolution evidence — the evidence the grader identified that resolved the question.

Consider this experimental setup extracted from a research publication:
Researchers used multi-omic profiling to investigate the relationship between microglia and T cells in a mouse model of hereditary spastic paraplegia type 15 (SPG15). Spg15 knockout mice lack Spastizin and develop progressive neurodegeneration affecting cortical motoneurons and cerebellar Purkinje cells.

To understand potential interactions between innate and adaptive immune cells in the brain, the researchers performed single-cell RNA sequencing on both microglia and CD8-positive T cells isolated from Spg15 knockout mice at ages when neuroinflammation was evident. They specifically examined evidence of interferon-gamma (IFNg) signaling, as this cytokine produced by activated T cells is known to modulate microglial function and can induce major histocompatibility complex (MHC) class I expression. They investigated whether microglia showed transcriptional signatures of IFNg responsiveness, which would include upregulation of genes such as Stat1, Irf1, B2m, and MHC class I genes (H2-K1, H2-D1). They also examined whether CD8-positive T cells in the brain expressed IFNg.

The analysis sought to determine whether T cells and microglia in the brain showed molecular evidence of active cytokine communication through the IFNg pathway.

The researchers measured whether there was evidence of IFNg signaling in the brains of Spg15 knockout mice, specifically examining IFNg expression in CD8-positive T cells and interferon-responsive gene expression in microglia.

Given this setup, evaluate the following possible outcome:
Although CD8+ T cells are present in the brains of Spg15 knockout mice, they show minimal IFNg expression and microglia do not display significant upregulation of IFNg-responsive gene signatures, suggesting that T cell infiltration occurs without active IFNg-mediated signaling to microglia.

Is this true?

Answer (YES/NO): NO